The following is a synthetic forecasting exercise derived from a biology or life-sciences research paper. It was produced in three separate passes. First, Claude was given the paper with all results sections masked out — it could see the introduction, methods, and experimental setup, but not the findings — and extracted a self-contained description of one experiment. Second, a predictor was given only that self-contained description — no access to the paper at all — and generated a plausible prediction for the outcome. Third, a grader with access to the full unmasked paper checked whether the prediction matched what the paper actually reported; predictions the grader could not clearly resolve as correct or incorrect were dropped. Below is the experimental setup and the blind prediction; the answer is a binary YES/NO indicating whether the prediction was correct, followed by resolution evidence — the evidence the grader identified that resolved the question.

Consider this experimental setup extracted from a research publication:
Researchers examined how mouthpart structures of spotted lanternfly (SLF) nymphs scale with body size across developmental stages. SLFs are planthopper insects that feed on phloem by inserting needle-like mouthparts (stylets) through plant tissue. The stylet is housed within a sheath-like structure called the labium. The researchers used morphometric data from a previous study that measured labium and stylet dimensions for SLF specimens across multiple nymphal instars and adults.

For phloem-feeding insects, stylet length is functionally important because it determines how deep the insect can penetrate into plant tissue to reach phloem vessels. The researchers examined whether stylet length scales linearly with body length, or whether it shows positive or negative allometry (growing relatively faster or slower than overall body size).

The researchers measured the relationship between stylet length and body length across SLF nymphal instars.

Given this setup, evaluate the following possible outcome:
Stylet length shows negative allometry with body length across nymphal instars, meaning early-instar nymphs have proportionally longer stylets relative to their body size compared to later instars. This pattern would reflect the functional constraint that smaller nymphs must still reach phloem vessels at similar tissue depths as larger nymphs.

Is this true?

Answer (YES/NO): NO